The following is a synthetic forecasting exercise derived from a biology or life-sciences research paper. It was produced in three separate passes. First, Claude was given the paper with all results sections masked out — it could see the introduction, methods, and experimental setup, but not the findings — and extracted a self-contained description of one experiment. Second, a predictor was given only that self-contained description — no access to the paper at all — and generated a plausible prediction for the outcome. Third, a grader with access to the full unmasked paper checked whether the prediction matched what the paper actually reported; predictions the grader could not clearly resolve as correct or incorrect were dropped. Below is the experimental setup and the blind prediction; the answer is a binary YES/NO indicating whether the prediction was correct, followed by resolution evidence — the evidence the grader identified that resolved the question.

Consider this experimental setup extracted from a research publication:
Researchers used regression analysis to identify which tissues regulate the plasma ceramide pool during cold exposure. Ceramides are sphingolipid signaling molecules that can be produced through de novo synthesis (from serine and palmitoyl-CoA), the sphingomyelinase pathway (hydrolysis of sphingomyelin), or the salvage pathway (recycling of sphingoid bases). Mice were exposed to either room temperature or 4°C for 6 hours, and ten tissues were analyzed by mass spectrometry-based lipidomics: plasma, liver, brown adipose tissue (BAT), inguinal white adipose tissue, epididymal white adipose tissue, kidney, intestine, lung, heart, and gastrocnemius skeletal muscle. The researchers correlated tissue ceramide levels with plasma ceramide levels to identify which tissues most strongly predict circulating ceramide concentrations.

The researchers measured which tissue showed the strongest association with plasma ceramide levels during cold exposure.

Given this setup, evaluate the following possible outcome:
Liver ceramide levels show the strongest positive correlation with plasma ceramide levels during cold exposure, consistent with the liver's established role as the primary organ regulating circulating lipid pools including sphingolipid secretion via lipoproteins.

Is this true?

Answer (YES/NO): NO